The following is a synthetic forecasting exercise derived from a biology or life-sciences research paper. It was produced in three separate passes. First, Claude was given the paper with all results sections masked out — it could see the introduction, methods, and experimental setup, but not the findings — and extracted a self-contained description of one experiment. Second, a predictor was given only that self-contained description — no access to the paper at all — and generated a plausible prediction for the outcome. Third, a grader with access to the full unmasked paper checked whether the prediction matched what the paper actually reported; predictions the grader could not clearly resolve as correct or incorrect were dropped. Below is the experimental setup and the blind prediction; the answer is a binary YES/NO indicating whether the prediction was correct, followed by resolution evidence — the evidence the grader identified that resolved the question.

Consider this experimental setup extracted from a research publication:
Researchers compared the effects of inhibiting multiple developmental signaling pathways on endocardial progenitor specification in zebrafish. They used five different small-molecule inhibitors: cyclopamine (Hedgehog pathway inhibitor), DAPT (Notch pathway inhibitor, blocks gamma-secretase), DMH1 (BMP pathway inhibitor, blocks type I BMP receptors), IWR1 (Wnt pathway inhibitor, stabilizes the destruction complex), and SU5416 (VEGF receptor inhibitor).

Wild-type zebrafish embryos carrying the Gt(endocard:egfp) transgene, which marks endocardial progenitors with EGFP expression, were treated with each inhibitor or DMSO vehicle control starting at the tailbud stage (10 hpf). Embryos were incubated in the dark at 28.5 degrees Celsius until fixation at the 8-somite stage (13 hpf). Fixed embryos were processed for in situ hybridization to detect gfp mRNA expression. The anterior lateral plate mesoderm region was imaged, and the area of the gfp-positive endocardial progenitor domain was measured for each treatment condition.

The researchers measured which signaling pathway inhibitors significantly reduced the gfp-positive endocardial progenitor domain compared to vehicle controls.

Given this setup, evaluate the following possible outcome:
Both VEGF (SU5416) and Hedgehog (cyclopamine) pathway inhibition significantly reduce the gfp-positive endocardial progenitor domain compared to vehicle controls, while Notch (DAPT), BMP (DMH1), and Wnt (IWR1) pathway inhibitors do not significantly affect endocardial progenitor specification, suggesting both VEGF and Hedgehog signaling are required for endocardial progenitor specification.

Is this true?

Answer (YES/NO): NO